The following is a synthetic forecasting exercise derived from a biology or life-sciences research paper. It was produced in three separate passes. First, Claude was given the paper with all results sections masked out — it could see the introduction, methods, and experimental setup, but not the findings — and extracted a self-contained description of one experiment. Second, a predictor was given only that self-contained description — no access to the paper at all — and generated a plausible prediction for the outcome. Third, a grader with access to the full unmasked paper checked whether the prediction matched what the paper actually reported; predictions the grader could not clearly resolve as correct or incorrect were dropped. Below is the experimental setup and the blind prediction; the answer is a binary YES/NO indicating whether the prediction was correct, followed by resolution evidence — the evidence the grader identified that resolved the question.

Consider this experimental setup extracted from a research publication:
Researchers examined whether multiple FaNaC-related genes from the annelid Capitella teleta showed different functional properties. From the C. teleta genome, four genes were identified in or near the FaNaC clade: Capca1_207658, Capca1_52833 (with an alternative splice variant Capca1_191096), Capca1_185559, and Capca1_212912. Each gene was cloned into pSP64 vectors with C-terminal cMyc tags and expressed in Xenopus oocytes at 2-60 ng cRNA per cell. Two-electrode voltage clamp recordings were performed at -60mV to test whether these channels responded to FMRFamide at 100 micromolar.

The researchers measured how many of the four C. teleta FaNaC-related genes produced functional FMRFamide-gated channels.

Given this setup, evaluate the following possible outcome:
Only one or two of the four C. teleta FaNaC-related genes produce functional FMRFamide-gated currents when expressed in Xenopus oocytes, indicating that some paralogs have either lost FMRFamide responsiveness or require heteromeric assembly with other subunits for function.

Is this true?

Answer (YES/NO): YES